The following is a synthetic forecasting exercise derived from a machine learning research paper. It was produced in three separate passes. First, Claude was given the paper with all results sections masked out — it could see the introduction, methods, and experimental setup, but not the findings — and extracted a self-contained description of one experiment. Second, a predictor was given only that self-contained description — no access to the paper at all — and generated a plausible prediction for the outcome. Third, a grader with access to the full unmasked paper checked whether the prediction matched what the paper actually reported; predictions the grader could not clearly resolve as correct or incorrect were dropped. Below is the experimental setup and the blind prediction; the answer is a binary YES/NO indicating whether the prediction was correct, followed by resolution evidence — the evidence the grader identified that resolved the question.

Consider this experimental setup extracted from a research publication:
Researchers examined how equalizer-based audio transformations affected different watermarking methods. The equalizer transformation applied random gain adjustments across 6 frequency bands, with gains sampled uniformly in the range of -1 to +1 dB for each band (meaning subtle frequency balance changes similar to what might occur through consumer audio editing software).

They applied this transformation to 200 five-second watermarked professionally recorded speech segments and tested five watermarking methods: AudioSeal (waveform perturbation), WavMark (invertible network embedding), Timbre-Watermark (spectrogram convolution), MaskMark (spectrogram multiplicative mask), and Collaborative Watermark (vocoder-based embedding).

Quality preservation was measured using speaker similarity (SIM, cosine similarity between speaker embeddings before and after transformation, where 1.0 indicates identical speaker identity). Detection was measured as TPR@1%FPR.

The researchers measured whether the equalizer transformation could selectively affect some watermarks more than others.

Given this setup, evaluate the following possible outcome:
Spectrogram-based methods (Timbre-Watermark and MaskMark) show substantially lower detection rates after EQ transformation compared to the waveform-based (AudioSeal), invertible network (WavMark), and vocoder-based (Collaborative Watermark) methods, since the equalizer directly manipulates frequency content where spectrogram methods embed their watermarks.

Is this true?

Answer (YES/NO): NO